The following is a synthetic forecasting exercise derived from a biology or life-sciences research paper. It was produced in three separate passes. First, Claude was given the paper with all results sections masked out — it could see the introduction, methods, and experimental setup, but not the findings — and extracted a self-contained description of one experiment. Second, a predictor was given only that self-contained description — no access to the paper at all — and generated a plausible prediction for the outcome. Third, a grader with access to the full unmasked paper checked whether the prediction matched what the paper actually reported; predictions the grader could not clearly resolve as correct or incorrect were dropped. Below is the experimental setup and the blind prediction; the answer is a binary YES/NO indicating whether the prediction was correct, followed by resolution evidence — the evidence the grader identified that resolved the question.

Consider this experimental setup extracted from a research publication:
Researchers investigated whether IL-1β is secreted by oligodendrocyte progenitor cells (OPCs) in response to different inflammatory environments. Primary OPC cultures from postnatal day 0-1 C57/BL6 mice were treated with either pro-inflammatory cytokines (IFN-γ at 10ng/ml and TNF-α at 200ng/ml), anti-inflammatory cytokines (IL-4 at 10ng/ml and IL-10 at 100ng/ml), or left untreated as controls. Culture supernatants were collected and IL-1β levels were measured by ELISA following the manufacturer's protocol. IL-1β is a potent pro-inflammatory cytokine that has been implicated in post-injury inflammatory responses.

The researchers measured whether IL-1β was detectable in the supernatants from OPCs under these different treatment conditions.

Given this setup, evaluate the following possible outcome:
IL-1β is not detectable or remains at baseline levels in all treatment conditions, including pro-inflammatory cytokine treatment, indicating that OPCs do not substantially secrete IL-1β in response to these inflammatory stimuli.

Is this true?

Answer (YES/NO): YES